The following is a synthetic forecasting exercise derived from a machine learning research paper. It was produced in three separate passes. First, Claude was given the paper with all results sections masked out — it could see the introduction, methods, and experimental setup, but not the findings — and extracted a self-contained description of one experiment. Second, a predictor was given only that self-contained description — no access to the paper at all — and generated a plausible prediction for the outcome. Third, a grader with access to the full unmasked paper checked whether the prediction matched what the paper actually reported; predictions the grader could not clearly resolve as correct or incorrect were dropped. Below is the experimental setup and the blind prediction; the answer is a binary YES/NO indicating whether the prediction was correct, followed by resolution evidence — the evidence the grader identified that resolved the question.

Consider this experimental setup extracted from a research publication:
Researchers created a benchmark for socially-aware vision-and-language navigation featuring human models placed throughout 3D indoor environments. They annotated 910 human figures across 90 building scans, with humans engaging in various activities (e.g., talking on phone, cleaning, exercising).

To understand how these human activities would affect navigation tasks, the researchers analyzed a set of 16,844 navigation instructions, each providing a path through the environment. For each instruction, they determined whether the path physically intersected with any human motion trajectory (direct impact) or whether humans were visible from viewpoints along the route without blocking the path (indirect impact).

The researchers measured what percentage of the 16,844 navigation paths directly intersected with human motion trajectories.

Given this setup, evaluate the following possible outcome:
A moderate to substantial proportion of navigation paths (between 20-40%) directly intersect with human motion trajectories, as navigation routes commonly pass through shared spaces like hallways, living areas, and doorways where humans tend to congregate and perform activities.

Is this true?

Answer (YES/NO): YES